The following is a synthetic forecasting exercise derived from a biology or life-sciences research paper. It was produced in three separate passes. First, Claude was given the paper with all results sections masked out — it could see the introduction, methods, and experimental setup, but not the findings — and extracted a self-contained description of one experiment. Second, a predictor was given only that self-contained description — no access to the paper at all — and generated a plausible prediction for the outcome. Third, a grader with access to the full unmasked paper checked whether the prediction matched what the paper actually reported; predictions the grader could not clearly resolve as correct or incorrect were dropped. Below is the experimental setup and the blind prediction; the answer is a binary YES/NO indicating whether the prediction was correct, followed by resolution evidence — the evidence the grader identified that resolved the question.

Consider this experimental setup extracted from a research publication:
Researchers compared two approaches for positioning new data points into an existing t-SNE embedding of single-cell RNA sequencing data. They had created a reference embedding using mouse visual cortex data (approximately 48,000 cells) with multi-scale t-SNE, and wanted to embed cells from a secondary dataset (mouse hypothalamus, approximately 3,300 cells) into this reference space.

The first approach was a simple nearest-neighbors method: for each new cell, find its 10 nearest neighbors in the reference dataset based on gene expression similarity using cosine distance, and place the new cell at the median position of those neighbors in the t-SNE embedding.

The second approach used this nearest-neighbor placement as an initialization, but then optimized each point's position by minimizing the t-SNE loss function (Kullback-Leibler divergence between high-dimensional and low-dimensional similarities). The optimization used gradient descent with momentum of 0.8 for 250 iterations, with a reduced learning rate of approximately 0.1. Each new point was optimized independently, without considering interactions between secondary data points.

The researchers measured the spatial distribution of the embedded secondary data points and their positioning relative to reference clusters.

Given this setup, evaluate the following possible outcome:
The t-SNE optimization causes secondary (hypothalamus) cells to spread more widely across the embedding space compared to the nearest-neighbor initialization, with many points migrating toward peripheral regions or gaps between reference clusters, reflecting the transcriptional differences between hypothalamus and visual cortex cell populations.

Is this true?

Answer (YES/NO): NO